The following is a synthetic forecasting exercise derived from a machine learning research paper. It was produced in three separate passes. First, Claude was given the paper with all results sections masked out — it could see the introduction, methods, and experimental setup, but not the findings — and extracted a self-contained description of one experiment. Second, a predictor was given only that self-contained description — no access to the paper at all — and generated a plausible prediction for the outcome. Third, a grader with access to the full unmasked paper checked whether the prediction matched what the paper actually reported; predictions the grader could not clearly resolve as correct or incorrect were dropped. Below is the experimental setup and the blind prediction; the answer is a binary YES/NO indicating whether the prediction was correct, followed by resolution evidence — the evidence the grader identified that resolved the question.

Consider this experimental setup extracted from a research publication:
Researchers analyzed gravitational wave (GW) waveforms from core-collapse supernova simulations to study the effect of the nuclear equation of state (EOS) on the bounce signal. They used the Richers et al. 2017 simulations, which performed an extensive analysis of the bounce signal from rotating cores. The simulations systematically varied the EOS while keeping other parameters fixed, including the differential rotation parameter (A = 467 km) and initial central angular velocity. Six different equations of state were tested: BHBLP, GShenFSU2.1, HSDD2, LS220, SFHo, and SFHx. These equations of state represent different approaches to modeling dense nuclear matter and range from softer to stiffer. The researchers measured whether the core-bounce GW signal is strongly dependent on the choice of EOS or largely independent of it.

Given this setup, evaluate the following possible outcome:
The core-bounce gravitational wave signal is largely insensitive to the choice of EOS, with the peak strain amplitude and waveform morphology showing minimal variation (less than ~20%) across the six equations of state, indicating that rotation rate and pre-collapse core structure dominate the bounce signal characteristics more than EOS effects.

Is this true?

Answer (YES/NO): YES